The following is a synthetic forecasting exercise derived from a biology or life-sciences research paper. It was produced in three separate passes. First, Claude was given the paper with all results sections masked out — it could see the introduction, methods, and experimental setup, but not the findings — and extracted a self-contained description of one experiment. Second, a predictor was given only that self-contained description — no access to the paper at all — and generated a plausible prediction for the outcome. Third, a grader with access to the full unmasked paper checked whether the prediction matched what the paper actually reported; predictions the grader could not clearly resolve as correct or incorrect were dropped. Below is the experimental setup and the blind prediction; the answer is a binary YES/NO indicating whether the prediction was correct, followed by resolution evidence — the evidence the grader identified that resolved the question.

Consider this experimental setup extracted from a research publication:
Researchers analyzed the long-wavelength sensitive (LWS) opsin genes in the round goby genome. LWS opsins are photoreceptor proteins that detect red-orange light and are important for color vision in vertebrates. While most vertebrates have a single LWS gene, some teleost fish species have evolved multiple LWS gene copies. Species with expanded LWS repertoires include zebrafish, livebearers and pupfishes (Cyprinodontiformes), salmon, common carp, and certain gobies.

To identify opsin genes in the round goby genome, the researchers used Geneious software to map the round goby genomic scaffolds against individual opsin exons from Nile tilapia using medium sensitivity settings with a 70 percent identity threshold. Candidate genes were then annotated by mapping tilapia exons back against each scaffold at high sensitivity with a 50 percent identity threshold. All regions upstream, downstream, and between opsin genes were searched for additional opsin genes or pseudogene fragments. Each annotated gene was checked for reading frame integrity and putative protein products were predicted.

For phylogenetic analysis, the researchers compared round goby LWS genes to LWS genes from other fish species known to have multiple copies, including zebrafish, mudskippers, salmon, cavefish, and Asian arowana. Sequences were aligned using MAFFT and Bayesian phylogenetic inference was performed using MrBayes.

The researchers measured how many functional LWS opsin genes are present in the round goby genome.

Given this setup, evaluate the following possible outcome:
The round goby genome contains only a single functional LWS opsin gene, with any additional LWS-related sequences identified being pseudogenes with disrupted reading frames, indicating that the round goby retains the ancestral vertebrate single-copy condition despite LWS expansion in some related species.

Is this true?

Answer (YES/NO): NO